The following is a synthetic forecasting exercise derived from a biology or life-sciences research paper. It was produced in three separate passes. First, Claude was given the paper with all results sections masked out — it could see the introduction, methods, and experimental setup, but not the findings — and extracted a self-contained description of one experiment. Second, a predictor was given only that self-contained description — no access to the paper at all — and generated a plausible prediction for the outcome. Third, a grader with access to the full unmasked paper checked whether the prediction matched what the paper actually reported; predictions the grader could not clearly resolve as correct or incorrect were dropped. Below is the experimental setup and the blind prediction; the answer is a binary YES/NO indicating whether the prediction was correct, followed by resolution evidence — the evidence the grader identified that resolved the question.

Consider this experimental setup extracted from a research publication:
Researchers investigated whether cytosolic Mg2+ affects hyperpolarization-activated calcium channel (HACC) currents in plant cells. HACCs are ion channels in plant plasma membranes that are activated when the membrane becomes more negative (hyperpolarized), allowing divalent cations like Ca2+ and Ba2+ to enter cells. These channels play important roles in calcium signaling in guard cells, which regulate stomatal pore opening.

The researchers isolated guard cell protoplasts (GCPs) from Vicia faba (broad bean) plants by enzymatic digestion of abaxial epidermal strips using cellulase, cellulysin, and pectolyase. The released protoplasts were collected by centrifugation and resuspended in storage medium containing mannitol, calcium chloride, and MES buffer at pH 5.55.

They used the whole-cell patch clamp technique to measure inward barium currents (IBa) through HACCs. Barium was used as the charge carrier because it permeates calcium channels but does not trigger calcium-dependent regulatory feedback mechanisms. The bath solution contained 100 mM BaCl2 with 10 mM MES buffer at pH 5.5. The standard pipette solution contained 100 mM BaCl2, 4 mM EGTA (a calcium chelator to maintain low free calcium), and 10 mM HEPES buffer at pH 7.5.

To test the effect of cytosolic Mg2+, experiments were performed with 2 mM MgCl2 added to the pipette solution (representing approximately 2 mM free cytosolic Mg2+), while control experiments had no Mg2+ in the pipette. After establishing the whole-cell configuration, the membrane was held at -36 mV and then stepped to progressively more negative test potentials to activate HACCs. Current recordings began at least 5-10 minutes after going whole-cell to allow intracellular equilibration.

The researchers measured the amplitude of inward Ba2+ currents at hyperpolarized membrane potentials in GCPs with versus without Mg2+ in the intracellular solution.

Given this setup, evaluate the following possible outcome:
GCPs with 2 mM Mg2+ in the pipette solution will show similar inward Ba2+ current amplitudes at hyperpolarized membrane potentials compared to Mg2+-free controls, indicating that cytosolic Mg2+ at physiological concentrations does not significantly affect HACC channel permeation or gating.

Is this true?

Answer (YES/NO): NO